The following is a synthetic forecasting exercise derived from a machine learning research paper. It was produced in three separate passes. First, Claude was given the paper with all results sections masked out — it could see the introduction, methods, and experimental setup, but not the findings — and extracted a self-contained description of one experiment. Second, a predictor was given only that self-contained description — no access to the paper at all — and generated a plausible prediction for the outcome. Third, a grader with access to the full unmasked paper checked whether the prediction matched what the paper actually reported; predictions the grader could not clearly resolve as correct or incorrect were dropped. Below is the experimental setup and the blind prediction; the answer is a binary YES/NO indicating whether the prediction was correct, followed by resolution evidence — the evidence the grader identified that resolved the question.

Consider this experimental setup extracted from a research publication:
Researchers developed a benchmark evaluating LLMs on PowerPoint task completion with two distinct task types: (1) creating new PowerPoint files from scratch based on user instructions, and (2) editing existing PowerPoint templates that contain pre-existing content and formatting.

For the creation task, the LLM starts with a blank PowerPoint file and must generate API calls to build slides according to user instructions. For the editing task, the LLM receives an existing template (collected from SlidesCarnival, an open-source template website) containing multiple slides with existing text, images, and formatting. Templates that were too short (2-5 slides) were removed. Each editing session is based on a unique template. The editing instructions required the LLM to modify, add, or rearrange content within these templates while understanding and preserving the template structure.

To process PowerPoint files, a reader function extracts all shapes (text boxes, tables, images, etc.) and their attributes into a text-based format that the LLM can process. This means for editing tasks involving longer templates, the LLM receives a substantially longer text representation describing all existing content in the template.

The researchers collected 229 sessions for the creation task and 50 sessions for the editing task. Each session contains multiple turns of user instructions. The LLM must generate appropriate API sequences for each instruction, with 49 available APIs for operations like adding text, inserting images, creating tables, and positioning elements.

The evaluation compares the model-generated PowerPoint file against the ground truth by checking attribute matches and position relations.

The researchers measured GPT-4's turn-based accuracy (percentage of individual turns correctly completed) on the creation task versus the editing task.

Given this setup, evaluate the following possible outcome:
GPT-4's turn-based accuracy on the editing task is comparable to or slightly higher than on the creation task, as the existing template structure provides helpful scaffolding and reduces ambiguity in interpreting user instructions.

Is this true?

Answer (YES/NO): NO